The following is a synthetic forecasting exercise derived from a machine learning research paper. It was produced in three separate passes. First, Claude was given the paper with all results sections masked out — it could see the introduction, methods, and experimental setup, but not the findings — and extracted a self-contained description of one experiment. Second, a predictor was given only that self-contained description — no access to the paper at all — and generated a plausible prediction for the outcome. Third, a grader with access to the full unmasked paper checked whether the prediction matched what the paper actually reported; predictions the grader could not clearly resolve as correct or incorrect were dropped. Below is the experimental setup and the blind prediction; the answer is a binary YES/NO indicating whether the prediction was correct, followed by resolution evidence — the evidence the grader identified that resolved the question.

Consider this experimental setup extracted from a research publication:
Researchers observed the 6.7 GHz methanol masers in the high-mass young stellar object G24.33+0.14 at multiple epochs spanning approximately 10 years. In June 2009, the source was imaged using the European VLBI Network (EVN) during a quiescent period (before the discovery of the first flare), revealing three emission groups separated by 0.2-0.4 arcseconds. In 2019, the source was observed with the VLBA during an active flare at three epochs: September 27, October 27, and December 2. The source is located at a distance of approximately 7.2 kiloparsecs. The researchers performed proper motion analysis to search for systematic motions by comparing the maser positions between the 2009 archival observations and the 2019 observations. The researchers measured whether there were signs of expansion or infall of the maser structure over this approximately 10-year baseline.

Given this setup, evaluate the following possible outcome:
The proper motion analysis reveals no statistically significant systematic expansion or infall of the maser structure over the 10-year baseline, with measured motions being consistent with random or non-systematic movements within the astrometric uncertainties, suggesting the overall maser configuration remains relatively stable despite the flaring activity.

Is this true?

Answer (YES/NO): YES